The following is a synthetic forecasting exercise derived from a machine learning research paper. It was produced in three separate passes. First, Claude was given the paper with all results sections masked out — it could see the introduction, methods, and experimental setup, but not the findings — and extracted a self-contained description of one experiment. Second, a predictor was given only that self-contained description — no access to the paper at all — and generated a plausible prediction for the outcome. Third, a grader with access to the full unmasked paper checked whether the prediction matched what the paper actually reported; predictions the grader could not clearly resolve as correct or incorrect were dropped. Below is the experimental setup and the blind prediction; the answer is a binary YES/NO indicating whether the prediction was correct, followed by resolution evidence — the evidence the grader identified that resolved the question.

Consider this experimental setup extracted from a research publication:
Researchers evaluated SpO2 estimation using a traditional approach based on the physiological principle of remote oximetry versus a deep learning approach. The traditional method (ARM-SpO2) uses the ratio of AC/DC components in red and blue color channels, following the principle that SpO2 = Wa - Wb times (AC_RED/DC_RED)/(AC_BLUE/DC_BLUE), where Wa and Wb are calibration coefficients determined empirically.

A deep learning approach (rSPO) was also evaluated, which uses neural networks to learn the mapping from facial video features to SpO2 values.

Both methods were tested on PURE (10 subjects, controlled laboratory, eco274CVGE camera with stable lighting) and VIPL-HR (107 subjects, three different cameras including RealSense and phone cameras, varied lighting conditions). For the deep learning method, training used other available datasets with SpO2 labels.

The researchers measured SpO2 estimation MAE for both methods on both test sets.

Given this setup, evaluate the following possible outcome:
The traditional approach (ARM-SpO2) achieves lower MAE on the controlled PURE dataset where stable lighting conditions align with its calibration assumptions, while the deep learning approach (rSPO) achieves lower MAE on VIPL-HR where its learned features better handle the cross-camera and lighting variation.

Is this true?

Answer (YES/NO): YES